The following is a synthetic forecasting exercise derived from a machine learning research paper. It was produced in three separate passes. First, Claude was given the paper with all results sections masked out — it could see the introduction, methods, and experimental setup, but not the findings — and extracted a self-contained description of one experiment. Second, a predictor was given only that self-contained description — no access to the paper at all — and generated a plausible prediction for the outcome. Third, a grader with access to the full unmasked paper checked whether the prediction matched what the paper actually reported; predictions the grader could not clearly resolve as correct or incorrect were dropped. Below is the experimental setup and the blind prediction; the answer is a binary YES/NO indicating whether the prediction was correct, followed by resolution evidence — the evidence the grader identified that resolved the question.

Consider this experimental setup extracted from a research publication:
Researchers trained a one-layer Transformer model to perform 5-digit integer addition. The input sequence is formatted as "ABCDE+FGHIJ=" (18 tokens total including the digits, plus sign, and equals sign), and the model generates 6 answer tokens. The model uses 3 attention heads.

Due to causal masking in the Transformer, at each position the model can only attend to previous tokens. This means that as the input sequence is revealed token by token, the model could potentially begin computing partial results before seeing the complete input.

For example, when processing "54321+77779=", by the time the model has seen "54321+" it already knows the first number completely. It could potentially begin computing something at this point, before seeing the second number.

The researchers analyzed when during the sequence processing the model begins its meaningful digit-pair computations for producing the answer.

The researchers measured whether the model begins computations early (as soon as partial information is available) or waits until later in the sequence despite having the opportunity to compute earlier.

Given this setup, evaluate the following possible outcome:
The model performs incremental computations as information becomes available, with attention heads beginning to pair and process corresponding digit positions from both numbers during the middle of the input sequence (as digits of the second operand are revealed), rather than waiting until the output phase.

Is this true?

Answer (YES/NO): NO